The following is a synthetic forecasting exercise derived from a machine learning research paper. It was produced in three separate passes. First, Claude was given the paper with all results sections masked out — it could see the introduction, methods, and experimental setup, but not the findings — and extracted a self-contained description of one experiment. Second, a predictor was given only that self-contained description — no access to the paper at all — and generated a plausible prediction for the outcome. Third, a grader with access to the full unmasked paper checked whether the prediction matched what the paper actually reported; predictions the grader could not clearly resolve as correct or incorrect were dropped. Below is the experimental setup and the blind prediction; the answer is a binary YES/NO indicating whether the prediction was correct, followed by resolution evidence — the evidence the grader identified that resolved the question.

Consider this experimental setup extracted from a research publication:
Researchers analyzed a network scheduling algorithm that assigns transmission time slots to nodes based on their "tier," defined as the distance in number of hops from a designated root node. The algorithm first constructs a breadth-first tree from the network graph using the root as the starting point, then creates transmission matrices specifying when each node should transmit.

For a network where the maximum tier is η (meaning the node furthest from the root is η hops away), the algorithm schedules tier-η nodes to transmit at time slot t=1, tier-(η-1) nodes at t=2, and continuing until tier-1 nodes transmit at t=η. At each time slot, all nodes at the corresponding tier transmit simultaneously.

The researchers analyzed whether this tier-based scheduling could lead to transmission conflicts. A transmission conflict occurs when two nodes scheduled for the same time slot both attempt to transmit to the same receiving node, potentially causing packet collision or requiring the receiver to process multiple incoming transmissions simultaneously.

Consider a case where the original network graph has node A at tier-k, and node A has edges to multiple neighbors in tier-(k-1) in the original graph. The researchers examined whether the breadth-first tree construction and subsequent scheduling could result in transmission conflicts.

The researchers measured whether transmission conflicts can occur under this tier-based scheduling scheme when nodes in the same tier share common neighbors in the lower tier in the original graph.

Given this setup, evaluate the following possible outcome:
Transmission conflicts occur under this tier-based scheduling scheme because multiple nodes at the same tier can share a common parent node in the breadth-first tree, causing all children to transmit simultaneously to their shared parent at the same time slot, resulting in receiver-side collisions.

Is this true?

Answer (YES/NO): NO